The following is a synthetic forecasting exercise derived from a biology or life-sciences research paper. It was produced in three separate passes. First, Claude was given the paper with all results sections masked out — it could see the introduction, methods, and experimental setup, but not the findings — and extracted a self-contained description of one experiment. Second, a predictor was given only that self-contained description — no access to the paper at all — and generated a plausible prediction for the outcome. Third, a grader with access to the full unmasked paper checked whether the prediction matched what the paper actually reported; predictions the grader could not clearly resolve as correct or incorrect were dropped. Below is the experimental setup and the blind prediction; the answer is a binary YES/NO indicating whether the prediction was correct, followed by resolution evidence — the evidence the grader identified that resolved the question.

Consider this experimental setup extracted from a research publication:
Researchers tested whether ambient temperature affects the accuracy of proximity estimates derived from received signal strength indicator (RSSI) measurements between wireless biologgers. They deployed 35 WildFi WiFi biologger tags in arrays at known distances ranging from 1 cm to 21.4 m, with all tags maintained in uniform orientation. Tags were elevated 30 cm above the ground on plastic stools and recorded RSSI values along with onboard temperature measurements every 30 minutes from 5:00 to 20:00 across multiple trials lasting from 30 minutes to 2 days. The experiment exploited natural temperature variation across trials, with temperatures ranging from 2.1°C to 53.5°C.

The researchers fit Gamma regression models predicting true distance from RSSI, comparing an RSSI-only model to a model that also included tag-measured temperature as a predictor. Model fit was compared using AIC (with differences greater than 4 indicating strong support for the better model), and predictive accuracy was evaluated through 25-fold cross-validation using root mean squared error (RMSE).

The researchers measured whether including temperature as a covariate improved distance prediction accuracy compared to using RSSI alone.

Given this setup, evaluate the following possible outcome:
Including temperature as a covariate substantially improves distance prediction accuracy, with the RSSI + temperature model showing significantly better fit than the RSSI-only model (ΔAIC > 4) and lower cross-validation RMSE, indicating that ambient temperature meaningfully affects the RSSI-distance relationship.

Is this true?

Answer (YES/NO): YES